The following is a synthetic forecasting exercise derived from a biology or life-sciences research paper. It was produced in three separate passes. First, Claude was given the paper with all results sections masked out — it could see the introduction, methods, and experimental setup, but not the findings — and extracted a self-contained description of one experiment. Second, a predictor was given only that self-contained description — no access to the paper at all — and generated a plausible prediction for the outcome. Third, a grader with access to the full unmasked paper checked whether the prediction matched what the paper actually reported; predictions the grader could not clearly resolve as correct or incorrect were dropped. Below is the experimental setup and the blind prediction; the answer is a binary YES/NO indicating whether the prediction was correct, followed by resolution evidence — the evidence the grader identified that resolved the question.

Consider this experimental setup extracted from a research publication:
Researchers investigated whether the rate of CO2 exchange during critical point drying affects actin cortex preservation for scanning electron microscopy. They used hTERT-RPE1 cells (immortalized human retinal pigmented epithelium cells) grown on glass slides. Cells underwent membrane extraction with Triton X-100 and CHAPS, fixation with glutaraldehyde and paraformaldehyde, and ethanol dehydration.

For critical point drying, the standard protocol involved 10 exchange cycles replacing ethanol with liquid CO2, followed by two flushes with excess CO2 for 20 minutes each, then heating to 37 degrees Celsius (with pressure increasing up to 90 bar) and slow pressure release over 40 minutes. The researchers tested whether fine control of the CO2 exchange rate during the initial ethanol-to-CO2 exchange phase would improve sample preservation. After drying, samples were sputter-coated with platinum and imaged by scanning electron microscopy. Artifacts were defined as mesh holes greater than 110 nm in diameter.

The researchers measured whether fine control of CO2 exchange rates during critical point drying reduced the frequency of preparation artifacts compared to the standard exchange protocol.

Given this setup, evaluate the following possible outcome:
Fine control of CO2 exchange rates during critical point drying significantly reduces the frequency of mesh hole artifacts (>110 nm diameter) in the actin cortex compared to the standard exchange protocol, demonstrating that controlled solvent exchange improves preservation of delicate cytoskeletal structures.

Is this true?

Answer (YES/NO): NO